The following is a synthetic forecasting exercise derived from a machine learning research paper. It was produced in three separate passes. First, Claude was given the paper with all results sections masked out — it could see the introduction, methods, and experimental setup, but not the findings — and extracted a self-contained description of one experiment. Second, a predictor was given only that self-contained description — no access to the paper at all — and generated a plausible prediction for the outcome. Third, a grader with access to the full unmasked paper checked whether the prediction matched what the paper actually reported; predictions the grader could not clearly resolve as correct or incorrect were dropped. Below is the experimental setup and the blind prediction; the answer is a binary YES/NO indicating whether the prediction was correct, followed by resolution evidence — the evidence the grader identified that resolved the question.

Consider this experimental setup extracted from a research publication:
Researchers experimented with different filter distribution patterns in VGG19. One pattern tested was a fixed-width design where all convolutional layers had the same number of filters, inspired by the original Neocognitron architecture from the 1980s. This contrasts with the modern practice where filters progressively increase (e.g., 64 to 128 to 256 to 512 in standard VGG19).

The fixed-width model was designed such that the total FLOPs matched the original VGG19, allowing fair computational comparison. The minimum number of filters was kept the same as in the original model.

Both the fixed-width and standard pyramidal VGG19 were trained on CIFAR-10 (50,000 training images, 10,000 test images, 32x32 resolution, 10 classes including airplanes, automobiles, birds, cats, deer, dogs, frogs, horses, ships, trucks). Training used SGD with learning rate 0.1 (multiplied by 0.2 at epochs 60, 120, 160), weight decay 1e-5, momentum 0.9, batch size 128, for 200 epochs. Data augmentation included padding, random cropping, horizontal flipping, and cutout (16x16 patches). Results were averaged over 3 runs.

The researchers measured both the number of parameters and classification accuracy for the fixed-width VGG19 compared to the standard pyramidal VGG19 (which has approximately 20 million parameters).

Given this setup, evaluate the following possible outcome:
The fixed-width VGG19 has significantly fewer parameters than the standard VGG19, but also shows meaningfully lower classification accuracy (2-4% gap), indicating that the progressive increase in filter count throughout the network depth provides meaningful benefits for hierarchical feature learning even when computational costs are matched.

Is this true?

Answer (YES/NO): NO